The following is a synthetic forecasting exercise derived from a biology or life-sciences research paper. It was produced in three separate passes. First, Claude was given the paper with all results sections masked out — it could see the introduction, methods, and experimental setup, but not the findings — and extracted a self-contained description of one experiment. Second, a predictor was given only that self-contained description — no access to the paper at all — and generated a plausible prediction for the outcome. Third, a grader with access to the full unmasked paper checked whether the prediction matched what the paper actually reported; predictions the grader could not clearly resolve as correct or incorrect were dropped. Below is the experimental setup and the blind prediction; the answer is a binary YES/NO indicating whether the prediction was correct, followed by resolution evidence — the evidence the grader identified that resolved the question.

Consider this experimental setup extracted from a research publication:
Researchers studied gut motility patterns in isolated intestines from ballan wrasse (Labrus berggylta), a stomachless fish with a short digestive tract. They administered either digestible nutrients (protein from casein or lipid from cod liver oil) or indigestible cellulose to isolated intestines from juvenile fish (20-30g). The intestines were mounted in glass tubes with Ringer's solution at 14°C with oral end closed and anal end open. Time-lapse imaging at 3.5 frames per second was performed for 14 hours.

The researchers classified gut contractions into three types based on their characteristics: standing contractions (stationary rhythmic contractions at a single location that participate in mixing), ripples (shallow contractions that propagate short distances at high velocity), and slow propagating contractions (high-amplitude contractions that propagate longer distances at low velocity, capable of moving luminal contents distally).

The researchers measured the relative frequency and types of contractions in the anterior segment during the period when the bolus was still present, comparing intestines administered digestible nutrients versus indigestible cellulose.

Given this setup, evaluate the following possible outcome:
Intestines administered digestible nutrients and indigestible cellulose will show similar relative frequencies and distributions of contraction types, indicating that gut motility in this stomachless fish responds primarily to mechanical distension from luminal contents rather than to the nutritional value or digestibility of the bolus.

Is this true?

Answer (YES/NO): NO